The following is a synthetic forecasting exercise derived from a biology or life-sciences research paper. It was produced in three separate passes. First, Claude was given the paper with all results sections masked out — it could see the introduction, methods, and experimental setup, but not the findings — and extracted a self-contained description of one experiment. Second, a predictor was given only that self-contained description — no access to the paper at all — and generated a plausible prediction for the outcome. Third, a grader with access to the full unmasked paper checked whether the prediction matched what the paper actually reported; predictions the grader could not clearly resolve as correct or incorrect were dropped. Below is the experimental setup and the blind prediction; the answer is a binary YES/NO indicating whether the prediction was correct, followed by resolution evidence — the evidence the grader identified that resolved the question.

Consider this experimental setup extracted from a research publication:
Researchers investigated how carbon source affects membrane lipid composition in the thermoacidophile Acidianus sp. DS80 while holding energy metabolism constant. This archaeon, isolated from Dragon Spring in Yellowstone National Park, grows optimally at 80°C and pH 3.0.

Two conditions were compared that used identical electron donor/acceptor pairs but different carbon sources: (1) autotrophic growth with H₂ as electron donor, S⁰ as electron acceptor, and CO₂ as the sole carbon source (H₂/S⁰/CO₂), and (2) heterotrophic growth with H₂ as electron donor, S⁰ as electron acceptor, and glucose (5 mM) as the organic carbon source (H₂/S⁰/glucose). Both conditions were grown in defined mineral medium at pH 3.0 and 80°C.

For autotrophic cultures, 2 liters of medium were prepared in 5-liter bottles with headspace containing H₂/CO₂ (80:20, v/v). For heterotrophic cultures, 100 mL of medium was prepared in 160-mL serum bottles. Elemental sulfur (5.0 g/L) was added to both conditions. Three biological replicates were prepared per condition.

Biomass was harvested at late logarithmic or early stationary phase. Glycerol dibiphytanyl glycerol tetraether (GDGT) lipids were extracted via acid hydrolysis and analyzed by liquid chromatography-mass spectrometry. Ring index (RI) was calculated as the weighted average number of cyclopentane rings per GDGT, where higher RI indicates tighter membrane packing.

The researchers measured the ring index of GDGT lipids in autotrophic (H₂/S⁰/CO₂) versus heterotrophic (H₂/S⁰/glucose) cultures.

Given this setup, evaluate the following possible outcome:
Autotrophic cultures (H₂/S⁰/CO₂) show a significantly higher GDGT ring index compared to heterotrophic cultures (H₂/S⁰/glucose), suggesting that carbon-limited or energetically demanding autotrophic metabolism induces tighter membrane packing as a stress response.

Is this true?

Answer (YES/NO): YES